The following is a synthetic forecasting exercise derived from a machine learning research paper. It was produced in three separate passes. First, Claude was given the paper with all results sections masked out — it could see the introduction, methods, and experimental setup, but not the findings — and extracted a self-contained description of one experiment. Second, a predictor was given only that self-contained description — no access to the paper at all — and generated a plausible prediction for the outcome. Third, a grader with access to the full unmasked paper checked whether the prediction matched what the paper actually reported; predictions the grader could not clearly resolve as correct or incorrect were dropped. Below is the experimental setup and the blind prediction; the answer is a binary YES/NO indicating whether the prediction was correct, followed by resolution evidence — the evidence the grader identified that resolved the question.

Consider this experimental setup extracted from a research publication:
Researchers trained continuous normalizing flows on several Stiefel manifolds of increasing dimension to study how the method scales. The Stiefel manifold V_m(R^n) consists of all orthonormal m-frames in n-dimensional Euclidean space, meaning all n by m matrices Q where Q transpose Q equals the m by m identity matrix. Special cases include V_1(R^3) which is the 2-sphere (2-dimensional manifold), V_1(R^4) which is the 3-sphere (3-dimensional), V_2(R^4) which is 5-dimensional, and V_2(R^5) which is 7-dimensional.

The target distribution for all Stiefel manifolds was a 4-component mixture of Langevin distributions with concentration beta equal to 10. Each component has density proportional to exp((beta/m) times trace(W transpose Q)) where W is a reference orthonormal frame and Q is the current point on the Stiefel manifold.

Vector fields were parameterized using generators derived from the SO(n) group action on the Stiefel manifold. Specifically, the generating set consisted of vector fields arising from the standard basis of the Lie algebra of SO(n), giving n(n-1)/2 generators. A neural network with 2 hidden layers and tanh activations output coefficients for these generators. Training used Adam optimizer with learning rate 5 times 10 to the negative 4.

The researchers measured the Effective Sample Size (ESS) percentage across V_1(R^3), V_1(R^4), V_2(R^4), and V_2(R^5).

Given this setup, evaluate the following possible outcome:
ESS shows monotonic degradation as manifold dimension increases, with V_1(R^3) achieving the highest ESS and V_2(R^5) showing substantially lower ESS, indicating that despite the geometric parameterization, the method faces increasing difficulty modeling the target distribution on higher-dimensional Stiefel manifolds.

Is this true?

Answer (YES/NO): NO